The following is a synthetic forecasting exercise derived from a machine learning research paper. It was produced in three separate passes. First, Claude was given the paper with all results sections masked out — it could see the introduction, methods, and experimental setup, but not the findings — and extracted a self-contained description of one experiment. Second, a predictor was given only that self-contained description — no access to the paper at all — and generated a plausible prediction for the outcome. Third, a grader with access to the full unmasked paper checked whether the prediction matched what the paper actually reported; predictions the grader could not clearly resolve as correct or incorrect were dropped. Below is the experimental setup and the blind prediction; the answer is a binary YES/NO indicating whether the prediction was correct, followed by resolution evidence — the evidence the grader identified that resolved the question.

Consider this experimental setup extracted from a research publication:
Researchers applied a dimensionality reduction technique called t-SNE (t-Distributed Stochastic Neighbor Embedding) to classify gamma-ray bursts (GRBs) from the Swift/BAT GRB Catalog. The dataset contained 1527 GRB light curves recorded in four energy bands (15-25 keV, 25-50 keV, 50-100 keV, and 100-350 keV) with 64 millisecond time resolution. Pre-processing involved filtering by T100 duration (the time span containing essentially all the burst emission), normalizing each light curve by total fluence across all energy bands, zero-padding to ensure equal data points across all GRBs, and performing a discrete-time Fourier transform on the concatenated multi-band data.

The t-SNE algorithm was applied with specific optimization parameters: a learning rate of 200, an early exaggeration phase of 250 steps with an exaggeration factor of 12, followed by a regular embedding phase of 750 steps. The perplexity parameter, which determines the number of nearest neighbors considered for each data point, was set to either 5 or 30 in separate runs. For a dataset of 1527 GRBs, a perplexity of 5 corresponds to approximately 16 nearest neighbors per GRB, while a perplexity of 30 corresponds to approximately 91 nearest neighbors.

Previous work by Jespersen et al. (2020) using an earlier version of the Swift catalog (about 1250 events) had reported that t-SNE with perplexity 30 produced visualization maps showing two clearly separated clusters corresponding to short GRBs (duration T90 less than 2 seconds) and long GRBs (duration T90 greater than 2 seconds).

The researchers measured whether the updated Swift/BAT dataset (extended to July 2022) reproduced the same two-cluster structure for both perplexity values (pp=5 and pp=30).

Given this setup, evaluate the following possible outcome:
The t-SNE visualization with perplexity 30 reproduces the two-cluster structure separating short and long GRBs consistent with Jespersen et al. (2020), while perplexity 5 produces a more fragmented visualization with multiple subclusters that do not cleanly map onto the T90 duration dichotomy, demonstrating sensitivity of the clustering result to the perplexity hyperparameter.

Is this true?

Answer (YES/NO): NO